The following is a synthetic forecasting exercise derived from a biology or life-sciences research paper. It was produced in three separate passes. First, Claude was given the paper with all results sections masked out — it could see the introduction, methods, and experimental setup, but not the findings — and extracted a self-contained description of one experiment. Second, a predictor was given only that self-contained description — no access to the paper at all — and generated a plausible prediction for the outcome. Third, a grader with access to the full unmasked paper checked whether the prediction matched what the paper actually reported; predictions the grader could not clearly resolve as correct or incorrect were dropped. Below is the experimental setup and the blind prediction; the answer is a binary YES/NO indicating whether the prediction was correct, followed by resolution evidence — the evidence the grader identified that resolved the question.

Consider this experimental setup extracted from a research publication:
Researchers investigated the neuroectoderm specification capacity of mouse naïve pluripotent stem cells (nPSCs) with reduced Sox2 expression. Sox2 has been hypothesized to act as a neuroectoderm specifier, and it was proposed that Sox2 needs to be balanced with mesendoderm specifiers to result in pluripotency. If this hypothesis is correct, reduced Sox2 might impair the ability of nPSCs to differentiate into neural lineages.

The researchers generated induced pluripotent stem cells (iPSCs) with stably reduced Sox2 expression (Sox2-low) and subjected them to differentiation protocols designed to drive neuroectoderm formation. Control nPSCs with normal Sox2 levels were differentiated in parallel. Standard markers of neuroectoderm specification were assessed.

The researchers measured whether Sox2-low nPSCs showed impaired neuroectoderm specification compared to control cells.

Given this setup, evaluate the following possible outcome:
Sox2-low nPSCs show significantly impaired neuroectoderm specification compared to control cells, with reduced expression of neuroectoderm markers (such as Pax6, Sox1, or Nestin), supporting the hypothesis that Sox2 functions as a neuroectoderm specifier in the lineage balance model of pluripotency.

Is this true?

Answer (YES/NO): NO